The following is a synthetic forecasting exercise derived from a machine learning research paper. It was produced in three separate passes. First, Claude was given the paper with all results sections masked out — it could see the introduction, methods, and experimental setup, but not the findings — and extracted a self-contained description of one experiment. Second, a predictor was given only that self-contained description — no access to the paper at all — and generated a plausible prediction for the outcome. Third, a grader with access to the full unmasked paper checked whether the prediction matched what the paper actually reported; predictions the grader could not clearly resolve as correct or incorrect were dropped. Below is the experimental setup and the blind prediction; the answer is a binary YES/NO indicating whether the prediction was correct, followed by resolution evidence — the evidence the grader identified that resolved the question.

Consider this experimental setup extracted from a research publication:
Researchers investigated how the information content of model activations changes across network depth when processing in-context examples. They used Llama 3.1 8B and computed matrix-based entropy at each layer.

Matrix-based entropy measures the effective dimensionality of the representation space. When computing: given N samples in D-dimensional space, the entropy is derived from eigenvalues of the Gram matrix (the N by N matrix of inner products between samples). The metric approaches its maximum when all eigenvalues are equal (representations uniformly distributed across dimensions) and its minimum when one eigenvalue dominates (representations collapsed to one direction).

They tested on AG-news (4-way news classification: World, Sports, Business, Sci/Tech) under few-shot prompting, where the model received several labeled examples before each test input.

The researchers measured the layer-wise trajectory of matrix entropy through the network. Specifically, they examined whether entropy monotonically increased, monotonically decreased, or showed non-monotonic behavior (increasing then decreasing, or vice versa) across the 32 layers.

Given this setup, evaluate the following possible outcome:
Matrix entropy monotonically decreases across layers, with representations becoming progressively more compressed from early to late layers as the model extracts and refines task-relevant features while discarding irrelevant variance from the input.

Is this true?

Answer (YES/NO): NO